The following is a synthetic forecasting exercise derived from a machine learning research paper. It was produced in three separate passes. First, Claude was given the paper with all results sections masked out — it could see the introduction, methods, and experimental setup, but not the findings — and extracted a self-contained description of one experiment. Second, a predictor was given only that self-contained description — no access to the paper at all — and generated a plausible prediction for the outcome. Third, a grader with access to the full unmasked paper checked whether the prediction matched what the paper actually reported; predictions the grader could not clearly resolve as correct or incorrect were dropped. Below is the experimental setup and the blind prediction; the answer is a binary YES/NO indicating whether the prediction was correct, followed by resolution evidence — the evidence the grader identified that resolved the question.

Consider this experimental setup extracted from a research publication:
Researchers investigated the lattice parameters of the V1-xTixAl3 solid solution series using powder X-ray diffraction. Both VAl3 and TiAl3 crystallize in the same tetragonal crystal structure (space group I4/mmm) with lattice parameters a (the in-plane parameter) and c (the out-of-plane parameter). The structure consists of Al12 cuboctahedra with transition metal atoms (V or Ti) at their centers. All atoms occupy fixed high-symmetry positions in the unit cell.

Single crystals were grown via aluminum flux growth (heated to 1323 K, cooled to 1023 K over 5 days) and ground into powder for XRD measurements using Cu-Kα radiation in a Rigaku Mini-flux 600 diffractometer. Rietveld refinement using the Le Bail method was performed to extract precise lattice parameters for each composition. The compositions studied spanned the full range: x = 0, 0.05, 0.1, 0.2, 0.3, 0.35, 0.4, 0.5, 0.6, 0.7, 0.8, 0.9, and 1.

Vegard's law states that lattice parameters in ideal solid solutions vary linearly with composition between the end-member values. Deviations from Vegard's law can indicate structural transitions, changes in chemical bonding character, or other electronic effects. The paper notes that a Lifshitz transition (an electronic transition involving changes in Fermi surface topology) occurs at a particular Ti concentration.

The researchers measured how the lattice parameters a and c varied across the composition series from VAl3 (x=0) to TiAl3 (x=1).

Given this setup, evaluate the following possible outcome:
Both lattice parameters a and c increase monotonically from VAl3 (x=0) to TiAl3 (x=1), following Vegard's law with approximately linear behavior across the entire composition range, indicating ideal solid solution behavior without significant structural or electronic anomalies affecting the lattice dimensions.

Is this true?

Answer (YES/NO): NO